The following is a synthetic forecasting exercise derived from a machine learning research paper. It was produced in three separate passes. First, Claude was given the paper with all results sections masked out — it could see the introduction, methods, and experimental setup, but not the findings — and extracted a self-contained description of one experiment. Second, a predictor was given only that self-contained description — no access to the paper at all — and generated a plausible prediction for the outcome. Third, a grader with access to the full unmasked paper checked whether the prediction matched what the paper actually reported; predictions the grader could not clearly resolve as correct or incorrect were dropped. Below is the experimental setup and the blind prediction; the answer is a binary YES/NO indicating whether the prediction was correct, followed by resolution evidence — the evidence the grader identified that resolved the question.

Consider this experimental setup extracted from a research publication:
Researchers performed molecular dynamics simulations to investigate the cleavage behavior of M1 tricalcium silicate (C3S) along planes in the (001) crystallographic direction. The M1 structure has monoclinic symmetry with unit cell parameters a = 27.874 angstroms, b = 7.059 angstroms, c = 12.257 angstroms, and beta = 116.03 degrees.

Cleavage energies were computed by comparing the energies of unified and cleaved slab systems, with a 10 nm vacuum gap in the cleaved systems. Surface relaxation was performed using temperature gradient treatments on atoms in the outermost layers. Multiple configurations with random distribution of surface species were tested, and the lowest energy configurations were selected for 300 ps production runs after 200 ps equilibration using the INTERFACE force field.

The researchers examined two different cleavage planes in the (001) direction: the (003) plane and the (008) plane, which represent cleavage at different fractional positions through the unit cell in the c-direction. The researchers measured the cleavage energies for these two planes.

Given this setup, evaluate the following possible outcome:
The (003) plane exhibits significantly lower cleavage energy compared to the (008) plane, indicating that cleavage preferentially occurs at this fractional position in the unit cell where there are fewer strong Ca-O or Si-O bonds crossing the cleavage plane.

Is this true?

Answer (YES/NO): NO